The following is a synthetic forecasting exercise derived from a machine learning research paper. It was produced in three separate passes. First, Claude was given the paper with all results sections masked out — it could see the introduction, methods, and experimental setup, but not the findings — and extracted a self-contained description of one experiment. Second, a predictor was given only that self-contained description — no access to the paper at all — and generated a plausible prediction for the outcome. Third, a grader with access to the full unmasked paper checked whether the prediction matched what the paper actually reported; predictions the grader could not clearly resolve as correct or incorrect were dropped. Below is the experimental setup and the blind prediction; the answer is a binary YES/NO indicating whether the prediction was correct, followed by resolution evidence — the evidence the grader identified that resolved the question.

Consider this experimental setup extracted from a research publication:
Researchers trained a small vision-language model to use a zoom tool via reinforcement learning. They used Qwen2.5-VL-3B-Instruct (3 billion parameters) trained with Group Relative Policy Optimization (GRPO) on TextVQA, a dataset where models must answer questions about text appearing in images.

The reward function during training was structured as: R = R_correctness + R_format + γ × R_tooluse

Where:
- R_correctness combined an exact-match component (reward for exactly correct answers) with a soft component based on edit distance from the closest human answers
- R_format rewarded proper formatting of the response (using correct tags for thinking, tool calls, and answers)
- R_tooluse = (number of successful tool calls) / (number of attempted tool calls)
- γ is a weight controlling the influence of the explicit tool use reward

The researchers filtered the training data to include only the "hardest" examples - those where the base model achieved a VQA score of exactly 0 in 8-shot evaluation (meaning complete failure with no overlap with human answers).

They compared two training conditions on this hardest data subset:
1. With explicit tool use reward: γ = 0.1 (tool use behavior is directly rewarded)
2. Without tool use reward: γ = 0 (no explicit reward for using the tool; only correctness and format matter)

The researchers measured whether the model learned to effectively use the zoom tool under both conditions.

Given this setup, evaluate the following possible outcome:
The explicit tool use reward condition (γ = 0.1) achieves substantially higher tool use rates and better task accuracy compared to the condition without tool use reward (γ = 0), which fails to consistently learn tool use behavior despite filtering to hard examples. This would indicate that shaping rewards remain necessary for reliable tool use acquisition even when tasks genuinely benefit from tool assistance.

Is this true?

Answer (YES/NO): NO